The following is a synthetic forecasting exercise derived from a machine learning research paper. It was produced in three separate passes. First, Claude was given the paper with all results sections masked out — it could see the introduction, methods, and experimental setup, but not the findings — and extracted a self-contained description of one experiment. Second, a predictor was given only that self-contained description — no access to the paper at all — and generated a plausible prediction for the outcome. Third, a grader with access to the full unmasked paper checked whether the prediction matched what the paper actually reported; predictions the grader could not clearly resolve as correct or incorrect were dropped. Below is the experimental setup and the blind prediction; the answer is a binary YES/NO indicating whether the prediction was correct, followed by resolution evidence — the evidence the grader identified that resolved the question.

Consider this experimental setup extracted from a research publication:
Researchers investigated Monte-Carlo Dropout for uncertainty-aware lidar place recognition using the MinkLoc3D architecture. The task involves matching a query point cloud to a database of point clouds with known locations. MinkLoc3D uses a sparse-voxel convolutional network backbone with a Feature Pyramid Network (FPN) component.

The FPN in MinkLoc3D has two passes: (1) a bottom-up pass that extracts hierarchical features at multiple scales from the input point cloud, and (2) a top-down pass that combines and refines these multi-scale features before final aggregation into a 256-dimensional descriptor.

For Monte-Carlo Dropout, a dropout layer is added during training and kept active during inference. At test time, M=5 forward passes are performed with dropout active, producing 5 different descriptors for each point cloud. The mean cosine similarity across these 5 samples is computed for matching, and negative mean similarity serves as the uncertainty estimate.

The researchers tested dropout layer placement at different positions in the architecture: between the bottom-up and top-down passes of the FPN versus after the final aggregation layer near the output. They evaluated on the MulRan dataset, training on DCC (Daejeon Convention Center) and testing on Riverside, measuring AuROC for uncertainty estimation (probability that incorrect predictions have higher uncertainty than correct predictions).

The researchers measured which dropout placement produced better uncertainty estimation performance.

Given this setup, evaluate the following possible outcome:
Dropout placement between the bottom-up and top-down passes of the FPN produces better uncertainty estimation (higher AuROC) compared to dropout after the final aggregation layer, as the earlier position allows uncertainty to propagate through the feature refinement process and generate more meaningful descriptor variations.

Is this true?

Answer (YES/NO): YES